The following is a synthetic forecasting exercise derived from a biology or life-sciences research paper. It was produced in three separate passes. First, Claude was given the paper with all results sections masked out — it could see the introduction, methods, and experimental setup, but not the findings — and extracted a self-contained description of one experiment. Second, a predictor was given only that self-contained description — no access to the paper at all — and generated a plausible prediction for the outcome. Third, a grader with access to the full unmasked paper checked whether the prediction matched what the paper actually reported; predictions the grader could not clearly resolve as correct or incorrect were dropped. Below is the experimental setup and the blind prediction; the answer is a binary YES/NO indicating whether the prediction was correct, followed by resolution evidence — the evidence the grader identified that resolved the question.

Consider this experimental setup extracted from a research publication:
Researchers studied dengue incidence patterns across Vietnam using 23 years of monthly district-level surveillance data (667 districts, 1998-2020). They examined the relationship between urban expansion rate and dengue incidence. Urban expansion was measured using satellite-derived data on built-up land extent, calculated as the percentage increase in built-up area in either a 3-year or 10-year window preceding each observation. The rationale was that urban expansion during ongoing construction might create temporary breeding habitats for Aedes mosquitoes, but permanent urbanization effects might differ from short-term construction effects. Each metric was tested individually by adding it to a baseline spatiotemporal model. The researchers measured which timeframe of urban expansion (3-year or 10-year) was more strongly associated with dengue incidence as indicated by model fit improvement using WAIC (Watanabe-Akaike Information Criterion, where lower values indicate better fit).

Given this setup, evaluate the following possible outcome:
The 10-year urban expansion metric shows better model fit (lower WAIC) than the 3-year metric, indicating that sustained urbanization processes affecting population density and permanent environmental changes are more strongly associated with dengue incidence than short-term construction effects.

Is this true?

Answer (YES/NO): YES